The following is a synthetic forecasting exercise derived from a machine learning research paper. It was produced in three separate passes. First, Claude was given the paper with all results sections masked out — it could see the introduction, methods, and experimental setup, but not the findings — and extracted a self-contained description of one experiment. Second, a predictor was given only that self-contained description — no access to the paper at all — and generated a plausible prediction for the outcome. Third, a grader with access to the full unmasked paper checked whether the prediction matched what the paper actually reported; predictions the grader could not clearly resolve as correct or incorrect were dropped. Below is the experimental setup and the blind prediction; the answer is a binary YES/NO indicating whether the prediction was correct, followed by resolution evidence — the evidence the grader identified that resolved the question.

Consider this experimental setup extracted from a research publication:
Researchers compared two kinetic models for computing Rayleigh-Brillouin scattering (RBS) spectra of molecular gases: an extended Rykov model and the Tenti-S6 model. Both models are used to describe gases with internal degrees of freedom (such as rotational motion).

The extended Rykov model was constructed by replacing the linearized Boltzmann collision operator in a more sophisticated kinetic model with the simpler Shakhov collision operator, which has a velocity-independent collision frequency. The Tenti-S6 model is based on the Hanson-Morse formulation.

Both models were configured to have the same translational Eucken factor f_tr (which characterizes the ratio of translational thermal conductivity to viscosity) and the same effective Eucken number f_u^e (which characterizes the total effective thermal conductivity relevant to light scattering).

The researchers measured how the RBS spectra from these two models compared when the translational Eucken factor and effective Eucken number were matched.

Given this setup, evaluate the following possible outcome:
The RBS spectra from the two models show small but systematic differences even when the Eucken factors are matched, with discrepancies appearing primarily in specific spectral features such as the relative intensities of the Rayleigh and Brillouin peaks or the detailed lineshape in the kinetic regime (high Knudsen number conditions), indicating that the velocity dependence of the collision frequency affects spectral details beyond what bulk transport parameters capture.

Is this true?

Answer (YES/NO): NO